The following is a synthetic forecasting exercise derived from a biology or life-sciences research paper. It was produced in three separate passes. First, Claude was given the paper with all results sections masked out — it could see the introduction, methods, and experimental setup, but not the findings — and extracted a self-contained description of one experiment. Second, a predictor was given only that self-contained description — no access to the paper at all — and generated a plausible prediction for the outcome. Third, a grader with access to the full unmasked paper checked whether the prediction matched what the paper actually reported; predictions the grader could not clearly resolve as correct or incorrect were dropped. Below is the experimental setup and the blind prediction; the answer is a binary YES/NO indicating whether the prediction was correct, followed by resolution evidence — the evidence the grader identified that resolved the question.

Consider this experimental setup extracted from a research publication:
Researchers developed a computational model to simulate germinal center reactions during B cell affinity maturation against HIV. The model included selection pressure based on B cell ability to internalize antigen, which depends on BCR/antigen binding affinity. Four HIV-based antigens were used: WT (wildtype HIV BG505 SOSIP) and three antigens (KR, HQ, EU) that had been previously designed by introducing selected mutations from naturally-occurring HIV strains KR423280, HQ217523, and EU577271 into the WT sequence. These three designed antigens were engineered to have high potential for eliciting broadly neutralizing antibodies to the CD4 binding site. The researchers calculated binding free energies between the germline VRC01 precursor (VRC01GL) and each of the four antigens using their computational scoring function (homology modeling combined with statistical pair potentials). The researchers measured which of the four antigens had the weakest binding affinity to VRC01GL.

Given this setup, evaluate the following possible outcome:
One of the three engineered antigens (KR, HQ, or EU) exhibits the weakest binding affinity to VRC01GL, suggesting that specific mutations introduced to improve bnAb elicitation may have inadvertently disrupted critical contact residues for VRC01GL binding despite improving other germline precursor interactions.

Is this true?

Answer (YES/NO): YES